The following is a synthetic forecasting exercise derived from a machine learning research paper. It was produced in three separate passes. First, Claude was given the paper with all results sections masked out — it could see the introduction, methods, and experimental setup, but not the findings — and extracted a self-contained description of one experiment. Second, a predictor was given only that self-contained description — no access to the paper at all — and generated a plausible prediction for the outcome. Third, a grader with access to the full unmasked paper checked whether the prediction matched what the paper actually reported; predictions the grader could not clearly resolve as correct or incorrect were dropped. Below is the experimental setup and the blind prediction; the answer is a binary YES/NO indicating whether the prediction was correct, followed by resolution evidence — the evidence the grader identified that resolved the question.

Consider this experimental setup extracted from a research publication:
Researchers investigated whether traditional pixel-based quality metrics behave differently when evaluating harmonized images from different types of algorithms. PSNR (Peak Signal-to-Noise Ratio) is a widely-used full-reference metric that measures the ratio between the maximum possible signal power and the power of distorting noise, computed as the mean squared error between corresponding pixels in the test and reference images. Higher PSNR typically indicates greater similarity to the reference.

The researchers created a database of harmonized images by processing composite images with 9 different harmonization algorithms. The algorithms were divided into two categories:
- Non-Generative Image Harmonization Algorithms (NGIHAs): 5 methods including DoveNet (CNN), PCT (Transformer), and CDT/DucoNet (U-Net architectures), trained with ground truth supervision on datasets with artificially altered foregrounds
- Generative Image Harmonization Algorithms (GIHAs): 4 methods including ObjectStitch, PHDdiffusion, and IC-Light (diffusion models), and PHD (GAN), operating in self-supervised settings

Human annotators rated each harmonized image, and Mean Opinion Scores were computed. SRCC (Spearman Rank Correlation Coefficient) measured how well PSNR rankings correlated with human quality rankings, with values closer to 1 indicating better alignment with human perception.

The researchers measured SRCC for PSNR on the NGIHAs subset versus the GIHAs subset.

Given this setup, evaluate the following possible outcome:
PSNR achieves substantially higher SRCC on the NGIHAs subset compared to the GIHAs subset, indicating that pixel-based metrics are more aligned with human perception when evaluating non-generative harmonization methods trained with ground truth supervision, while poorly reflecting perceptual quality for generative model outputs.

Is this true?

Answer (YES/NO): NO